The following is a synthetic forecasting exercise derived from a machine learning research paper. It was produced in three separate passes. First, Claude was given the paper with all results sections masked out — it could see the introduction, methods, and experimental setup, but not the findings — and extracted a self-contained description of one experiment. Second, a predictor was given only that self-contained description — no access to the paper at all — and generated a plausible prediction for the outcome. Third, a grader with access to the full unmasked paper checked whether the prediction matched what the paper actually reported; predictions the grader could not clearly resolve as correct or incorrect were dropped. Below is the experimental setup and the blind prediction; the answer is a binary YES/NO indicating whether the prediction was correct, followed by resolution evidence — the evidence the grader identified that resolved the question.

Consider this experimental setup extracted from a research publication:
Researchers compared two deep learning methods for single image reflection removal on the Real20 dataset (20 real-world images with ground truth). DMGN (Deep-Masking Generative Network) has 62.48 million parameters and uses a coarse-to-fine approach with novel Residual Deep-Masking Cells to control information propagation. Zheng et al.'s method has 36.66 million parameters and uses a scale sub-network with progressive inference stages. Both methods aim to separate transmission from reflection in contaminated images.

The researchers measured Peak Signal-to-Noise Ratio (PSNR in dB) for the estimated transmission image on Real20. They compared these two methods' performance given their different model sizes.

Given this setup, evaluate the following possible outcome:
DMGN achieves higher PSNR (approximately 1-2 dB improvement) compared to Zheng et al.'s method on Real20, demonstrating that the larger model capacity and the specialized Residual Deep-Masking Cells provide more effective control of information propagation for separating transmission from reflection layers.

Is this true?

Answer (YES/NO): NO